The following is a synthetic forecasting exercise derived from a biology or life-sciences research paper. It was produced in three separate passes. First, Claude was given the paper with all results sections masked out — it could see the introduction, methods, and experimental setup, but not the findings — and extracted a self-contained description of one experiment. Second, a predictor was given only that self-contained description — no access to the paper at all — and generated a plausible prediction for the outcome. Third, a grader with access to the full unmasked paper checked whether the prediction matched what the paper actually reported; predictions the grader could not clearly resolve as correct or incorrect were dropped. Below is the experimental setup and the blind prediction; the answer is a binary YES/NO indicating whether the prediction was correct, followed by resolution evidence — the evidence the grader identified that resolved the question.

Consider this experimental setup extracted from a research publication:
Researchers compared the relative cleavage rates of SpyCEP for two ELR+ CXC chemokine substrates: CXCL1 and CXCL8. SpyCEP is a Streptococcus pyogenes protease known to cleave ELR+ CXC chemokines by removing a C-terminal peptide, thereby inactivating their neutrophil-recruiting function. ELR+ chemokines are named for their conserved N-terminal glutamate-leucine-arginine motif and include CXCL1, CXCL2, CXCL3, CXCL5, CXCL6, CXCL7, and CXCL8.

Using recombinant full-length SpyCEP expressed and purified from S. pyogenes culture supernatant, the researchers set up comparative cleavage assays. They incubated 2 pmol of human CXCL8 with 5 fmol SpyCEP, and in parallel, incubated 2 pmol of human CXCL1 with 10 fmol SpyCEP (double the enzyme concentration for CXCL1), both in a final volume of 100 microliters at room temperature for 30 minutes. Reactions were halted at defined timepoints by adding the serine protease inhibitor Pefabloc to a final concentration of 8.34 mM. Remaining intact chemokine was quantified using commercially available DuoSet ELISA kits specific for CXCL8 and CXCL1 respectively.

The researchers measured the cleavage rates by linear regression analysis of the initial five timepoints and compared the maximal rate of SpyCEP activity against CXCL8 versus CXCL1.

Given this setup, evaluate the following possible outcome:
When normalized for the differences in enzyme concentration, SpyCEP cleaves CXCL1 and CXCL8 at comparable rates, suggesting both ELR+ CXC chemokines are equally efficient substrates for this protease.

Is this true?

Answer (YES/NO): NO